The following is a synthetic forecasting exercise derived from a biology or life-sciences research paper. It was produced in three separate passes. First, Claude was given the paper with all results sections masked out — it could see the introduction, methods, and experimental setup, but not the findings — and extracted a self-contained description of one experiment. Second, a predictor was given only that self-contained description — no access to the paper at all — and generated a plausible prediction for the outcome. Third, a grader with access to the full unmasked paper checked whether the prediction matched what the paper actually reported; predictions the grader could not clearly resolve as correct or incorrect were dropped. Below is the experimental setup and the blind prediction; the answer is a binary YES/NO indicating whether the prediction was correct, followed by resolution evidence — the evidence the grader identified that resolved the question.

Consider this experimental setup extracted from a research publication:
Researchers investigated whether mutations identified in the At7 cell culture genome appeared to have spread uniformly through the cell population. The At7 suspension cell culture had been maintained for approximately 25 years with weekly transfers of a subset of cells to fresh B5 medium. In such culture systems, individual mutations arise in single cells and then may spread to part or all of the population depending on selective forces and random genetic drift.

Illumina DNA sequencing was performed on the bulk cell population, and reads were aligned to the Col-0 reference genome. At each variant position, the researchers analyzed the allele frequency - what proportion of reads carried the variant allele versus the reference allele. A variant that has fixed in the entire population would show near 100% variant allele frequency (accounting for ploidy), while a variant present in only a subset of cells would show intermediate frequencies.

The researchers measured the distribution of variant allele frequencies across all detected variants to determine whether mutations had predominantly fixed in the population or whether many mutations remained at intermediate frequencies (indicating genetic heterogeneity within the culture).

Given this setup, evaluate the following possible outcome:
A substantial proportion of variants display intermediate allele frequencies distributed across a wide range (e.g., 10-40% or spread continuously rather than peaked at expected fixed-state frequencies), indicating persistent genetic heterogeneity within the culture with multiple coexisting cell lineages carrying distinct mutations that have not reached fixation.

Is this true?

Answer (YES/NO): NO